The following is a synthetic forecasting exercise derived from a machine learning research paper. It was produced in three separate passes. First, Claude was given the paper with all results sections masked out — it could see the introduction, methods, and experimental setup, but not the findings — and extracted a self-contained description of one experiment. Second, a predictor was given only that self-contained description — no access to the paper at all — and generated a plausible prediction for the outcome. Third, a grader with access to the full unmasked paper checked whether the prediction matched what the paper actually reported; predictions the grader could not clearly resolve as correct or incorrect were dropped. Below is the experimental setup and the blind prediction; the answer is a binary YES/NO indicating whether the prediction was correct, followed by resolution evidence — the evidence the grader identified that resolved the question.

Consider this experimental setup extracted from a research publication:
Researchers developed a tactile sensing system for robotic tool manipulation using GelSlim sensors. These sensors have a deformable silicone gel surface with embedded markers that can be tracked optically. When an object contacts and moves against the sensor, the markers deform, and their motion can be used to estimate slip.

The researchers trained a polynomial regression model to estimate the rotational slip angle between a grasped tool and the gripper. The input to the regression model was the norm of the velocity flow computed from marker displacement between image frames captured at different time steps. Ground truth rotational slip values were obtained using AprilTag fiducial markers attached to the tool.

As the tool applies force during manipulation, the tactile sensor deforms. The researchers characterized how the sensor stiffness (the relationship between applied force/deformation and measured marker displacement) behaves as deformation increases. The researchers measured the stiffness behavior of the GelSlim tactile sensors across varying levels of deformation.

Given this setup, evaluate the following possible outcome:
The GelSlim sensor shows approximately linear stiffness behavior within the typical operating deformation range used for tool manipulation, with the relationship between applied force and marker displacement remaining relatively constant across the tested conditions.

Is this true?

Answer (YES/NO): NO